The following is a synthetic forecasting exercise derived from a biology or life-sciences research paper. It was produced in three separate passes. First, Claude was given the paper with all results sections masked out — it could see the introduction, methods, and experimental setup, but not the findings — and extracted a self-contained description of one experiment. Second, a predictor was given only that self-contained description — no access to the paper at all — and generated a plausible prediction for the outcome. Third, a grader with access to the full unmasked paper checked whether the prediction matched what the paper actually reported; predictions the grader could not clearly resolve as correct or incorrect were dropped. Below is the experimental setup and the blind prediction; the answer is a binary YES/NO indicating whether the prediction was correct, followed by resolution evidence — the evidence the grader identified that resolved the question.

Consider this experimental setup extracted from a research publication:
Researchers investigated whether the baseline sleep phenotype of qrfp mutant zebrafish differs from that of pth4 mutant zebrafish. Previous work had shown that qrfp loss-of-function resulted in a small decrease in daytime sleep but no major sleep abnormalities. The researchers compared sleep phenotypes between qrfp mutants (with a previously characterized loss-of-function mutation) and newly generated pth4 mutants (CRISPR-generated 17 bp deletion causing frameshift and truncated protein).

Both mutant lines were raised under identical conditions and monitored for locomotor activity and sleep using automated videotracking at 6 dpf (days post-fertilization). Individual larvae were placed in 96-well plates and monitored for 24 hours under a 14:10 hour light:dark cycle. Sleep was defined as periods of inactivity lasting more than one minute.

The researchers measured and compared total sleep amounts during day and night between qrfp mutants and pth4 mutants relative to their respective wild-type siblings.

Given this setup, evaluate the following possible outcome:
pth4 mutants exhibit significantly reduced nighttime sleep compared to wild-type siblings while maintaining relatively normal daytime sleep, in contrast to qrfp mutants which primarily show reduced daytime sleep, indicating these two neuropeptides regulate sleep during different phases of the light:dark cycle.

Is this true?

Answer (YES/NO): NO